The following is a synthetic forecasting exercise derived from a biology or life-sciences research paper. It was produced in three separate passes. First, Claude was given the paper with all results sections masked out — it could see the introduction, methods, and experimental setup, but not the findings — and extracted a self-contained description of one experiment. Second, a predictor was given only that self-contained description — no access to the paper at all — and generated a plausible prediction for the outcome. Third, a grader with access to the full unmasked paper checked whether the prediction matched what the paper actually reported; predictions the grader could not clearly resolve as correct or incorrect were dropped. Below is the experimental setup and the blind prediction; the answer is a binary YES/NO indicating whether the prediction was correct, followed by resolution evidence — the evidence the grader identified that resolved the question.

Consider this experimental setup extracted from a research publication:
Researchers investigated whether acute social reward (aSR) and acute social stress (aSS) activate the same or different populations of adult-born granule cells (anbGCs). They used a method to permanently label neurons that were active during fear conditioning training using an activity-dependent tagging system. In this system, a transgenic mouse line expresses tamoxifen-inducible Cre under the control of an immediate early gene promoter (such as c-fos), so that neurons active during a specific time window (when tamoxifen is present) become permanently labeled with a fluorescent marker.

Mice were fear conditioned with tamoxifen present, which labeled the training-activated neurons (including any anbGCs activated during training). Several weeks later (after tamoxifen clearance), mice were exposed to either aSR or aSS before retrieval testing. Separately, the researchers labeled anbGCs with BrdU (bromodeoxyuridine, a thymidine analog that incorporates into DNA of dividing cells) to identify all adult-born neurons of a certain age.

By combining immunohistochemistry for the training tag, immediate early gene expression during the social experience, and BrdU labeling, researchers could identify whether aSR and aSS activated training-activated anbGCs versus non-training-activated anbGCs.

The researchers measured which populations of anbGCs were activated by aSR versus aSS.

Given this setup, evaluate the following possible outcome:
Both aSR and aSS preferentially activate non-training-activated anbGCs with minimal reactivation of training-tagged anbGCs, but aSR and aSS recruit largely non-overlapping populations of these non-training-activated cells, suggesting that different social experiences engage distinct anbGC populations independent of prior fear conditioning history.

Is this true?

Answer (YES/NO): NO